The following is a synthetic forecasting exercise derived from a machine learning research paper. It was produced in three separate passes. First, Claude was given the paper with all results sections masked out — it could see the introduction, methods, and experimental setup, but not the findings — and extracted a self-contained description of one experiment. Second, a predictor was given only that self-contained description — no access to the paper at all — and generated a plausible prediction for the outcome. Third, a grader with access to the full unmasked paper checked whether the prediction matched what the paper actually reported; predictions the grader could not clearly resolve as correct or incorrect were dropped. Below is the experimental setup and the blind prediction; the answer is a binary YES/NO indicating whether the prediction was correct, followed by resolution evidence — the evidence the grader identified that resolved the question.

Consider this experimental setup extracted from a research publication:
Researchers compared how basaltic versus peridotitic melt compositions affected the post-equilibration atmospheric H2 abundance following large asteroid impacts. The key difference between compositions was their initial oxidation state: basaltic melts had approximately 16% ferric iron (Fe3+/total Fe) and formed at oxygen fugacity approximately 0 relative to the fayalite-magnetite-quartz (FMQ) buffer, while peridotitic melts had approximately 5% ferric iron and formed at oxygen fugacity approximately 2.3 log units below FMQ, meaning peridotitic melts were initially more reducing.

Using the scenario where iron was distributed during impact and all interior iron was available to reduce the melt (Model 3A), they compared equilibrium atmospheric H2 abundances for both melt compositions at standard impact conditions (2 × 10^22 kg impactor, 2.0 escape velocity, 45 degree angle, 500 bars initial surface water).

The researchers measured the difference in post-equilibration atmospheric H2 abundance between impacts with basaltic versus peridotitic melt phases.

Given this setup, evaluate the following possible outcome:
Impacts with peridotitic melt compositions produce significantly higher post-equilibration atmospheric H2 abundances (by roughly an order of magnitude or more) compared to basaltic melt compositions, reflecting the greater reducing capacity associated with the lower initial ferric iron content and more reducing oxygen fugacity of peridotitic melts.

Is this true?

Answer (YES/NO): NO